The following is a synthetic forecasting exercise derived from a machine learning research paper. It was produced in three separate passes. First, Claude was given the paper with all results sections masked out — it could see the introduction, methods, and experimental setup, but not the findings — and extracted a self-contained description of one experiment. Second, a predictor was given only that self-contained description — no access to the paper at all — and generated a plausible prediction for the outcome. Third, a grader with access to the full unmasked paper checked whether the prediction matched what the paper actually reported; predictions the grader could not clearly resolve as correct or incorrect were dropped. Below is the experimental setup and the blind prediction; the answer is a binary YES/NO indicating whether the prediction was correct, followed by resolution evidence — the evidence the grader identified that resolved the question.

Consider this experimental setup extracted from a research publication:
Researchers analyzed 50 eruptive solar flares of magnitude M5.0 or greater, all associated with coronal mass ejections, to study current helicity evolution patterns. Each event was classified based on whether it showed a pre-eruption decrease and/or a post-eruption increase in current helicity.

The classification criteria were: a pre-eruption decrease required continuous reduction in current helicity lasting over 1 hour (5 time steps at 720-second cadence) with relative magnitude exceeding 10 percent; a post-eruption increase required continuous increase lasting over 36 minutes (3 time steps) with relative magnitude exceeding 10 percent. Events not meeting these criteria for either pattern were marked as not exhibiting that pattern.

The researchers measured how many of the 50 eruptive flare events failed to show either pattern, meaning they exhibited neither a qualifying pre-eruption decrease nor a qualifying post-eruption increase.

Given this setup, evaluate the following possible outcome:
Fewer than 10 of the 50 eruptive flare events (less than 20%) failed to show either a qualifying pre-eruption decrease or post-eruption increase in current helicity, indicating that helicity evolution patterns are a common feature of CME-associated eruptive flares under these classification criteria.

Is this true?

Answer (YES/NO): YES